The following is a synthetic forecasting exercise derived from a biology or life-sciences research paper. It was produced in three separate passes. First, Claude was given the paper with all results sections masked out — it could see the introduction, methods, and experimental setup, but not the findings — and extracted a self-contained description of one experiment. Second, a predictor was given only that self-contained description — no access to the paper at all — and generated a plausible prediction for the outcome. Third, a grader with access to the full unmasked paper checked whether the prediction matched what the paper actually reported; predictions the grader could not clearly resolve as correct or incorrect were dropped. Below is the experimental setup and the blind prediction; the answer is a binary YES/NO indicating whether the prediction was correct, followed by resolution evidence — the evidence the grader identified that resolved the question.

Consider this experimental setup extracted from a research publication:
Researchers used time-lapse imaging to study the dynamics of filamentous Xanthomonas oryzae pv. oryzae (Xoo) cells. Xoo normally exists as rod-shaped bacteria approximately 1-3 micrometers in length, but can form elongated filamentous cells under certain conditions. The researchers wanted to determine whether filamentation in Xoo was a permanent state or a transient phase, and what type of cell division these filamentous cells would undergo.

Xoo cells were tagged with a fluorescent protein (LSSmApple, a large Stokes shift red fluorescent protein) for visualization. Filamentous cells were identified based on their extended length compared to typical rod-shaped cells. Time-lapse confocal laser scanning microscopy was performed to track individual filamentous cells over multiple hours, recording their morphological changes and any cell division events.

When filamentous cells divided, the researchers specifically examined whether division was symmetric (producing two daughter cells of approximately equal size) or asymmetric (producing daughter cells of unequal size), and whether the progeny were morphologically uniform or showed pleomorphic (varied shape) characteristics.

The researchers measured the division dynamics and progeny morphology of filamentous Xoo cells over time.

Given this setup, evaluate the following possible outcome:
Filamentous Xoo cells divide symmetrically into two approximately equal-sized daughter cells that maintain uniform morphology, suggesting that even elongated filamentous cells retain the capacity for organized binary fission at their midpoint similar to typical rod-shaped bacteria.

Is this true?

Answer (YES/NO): NO